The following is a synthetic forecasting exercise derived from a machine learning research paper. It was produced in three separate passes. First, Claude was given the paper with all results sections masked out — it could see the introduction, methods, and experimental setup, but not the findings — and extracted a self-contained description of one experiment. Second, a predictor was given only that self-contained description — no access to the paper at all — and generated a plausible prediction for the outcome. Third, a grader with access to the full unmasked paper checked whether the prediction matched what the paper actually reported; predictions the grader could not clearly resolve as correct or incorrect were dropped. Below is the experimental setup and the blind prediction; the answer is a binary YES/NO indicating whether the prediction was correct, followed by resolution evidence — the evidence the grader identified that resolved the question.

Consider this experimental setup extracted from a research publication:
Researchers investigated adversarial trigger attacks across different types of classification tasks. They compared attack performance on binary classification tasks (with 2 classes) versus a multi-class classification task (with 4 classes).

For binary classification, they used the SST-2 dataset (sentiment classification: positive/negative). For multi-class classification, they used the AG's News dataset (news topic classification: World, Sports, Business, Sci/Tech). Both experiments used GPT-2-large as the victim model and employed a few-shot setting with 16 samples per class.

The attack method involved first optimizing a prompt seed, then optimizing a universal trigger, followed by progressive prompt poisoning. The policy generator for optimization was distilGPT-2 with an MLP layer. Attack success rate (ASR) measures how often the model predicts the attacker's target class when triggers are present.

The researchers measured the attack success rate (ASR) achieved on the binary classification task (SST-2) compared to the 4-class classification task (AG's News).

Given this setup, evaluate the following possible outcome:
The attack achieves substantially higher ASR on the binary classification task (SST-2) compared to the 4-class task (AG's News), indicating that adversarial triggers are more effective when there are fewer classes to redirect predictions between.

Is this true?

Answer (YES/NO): NO